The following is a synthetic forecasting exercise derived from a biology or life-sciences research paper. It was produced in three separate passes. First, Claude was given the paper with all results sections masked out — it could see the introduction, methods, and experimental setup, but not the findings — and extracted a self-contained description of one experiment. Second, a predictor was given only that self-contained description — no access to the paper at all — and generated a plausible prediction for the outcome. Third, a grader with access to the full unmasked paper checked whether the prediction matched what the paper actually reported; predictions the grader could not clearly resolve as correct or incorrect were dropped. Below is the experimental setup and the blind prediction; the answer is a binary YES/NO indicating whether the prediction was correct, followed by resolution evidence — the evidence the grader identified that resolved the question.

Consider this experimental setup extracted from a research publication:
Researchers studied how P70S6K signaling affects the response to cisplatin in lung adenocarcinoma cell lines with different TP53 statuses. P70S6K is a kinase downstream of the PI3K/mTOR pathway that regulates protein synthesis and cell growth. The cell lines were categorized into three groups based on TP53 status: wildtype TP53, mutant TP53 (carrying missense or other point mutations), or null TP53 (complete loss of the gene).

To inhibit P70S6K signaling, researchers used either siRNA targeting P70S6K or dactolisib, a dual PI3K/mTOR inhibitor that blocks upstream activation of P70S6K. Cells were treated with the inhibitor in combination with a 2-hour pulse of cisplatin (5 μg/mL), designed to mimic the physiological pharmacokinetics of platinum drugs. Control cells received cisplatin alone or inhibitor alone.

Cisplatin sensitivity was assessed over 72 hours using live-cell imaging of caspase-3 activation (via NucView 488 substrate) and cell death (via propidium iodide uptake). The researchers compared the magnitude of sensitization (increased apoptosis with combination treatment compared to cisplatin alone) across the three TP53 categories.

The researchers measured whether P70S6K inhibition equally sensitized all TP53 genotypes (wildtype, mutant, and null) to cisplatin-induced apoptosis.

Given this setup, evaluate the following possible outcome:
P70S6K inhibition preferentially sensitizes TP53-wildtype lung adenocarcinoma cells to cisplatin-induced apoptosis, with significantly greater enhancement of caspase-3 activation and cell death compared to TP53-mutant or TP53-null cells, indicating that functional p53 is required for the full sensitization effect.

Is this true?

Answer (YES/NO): NO